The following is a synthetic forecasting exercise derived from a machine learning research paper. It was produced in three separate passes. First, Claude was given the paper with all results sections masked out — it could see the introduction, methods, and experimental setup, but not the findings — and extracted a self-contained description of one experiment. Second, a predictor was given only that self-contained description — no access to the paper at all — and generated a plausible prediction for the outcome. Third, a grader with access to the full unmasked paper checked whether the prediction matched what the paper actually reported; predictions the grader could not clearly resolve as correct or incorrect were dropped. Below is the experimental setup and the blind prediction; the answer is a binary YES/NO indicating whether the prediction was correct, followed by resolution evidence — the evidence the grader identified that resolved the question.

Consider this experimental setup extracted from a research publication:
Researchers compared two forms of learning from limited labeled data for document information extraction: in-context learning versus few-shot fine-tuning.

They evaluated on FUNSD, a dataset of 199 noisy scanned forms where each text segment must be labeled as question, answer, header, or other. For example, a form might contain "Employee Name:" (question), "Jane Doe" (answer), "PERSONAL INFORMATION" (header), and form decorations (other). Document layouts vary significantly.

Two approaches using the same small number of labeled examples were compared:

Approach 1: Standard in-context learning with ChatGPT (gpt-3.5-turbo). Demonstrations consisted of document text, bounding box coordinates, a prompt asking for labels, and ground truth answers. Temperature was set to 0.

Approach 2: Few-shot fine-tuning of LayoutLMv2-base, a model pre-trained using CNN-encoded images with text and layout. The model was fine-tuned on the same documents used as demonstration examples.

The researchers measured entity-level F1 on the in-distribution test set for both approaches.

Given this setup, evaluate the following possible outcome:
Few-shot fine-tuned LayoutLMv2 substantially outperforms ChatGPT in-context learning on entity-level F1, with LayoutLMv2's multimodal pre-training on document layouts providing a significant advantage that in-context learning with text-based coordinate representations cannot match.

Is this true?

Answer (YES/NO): NO